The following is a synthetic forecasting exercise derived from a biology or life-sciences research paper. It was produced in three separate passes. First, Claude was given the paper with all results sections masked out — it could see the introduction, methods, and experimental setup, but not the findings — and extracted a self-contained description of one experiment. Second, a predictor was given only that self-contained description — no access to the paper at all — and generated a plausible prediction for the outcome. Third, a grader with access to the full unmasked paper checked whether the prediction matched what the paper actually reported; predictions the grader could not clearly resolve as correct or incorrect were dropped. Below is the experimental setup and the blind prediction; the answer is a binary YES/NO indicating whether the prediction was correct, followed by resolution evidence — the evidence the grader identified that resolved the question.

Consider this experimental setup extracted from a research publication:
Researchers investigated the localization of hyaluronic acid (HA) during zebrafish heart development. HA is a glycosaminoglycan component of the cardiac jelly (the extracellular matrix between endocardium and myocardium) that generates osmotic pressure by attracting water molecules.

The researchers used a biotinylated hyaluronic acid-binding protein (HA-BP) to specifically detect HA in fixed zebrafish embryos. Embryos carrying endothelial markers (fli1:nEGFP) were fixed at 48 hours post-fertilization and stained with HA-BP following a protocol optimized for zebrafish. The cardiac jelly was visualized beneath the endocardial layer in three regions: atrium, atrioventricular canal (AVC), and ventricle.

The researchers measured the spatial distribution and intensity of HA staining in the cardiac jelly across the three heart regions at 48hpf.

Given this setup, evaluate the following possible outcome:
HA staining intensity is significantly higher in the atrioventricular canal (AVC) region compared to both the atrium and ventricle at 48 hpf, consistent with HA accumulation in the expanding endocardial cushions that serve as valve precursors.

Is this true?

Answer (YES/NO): NO